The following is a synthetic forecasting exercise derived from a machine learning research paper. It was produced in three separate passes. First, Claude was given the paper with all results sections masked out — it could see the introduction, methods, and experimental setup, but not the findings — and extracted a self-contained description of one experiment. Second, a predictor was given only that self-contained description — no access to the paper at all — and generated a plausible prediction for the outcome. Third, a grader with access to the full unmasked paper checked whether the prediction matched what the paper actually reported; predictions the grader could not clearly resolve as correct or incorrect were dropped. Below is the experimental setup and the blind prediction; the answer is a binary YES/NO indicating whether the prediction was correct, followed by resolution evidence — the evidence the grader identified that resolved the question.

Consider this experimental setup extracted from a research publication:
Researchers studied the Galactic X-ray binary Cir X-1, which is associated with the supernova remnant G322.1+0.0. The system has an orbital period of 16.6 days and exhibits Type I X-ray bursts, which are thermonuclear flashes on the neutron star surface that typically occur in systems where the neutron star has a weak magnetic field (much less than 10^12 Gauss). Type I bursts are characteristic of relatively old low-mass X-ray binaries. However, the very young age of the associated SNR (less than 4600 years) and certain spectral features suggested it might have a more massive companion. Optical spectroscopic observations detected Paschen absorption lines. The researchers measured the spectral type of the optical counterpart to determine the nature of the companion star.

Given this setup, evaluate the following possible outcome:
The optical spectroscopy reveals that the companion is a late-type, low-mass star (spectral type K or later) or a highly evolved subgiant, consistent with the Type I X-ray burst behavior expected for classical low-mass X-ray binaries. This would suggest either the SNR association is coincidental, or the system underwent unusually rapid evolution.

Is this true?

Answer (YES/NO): NO